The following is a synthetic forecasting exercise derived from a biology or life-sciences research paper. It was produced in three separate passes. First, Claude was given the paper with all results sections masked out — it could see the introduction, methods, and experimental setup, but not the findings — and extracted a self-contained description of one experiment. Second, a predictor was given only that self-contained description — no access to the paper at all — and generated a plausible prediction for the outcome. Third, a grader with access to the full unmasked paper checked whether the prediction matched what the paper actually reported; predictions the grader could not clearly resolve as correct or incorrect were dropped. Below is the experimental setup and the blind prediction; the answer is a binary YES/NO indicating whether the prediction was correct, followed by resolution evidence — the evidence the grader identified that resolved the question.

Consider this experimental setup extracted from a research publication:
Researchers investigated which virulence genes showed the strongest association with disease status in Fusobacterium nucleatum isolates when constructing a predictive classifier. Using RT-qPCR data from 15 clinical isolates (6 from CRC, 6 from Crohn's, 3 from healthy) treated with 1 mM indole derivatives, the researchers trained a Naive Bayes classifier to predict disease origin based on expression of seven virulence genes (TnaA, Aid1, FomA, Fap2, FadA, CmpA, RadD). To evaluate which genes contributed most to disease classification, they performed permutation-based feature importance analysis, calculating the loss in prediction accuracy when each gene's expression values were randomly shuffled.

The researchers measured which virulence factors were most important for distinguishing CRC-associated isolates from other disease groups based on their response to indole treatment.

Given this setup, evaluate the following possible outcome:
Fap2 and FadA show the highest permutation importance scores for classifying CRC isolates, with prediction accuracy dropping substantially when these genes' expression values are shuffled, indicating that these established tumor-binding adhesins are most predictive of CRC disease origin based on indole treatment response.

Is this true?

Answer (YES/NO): NO